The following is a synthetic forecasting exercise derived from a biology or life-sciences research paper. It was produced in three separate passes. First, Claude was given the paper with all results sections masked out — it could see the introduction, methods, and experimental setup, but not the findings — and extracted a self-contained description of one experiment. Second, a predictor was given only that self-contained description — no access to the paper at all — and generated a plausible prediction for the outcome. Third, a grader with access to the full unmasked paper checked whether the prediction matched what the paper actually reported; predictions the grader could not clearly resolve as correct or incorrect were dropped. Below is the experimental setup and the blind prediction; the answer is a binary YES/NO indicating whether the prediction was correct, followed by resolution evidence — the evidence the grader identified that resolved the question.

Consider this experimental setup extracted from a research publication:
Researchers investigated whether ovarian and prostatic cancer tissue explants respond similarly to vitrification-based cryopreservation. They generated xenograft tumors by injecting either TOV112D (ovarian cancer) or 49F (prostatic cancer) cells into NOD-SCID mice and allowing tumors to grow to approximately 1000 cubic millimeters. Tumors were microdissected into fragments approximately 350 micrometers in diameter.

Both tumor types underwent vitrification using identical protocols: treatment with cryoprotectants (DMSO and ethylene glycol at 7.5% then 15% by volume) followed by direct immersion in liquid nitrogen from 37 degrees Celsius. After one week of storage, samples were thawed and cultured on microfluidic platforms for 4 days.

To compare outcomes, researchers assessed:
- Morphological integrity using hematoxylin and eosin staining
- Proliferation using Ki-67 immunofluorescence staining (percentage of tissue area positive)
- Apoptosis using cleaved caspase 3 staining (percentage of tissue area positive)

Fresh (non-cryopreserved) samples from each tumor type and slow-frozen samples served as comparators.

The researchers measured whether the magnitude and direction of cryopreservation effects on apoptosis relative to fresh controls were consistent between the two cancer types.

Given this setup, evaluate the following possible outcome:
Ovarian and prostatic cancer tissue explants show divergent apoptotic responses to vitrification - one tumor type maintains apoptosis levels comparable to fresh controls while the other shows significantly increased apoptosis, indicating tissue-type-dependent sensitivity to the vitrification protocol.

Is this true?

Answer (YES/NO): NO